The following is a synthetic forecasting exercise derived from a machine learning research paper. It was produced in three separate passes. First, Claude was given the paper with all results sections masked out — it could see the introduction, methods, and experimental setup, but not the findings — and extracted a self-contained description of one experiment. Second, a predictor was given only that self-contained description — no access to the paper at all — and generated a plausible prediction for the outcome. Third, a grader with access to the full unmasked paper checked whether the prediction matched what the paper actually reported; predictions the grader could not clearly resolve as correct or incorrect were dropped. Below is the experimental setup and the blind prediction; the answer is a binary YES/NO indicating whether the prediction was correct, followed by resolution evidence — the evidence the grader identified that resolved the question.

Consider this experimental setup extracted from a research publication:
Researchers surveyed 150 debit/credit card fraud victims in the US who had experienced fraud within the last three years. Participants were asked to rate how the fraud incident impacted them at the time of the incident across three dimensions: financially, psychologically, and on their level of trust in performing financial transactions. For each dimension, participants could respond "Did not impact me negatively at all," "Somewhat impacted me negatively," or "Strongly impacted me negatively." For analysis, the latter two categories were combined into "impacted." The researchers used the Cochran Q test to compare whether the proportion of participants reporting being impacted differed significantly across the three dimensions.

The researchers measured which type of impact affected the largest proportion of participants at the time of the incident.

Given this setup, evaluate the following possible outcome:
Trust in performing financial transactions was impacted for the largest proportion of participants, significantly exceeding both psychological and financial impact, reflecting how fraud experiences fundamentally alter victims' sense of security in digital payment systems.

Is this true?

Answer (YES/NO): NO